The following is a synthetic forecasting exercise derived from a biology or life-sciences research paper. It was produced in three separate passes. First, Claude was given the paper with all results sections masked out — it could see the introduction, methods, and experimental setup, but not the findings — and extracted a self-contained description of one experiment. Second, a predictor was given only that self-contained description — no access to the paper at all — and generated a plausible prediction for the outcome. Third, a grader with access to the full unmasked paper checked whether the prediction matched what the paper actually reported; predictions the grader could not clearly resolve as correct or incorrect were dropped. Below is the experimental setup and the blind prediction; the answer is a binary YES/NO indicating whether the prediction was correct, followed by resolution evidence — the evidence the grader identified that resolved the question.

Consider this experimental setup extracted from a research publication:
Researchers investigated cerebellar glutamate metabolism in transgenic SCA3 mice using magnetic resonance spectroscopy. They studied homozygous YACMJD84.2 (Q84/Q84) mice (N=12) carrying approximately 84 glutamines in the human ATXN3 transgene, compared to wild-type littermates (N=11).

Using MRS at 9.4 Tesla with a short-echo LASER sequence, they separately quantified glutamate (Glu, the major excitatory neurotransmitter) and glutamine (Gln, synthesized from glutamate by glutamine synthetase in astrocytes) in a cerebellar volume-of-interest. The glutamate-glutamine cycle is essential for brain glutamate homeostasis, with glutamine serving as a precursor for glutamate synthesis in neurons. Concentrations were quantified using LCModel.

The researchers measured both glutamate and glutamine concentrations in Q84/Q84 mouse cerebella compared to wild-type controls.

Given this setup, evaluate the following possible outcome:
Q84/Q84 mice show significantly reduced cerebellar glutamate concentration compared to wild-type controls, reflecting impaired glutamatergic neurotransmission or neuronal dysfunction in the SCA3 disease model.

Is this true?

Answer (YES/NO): NO